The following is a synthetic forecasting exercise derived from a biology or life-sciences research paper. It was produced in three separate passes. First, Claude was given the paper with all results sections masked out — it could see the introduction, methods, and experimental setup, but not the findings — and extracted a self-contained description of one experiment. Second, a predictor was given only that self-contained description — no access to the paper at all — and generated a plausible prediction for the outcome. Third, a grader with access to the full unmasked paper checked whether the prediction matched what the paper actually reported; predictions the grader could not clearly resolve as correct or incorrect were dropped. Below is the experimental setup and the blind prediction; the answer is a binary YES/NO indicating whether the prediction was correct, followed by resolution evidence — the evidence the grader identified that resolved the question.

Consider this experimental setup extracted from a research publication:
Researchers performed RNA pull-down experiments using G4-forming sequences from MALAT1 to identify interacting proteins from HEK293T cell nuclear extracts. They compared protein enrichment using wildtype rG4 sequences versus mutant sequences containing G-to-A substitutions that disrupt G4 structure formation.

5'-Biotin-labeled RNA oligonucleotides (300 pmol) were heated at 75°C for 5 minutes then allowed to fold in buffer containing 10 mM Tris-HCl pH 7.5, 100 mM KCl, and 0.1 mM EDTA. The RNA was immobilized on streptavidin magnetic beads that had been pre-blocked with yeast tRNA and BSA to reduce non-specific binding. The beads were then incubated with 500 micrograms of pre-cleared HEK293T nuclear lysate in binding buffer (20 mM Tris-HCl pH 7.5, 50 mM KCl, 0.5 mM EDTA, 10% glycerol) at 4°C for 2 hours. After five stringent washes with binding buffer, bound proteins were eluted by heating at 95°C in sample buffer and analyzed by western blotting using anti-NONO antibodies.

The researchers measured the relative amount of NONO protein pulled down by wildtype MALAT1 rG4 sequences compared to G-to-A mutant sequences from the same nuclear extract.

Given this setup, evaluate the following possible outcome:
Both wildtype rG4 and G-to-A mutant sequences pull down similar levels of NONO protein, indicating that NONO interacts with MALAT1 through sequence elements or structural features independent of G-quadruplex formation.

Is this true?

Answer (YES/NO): NO